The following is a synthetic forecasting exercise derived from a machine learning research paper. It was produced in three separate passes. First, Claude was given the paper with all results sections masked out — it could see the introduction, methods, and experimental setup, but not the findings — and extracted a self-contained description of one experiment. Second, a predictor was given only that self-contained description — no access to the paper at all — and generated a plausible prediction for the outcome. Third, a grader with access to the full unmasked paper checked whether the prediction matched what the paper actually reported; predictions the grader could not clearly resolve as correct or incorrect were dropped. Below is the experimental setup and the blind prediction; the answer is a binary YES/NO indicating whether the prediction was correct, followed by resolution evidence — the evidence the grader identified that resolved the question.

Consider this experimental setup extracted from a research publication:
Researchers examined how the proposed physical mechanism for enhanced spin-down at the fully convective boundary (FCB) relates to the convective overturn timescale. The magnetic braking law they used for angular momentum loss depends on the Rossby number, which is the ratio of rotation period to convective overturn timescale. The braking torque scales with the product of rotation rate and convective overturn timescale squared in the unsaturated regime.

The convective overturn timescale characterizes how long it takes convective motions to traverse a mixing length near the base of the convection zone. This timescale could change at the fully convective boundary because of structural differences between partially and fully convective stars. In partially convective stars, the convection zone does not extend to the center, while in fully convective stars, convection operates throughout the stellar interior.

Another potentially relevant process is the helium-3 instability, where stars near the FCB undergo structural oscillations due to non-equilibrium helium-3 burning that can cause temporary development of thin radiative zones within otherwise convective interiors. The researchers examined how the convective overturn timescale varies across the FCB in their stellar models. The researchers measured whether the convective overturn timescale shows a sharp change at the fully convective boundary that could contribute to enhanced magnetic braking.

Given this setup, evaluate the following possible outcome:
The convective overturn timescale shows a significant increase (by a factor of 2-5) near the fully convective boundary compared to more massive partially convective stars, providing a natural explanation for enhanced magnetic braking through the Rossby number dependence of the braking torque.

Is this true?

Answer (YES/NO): YES